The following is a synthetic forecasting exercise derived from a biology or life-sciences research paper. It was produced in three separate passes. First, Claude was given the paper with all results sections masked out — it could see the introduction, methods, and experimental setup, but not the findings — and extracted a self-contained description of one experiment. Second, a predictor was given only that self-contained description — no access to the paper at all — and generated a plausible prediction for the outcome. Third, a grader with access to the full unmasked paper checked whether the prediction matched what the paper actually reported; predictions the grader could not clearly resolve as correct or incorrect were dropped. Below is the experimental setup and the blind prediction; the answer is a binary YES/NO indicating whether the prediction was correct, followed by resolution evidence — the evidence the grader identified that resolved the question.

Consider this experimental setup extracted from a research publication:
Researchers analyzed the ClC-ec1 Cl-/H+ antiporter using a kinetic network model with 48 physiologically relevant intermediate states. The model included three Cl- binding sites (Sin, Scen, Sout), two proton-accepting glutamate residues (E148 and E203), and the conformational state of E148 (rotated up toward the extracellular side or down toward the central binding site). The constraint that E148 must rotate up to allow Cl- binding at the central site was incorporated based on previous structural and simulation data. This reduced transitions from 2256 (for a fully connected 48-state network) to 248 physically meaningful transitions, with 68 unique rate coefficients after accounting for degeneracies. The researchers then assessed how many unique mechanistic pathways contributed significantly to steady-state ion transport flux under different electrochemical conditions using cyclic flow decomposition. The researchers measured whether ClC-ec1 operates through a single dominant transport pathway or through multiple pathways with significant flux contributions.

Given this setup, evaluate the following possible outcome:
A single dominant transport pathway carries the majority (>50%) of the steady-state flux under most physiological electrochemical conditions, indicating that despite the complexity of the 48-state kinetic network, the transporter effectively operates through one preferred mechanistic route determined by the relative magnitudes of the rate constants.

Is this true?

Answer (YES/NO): NO